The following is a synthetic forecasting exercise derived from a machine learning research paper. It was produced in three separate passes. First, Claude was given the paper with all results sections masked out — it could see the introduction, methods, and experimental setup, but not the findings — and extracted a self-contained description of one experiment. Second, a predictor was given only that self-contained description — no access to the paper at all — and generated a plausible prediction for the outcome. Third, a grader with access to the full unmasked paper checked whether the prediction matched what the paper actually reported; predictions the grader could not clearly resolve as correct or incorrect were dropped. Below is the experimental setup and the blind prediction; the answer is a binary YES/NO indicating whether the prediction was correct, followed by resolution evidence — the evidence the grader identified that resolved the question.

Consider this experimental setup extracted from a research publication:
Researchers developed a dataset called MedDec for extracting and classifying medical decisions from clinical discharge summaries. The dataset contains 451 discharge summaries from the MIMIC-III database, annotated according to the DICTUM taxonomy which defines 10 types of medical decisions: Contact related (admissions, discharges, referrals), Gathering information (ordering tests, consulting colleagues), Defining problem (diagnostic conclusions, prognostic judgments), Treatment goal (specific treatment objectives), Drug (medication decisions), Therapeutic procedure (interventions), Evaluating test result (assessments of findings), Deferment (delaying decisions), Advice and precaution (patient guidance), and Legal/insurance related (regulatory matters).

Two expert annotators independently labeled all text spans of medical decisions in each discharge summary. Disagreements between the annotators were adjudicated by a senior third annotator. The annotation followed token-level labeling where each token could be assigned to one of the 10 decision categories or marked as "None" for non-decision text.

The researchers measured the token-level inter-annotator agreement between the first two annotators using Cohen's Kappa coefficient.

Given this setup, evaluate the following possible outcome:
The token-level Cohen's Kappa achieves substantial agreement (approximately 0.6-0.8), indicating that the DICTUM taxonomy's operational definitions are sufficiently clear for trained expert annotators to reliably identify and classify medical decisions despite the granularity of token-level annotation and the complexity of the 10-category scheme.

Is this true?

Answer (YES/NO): YES